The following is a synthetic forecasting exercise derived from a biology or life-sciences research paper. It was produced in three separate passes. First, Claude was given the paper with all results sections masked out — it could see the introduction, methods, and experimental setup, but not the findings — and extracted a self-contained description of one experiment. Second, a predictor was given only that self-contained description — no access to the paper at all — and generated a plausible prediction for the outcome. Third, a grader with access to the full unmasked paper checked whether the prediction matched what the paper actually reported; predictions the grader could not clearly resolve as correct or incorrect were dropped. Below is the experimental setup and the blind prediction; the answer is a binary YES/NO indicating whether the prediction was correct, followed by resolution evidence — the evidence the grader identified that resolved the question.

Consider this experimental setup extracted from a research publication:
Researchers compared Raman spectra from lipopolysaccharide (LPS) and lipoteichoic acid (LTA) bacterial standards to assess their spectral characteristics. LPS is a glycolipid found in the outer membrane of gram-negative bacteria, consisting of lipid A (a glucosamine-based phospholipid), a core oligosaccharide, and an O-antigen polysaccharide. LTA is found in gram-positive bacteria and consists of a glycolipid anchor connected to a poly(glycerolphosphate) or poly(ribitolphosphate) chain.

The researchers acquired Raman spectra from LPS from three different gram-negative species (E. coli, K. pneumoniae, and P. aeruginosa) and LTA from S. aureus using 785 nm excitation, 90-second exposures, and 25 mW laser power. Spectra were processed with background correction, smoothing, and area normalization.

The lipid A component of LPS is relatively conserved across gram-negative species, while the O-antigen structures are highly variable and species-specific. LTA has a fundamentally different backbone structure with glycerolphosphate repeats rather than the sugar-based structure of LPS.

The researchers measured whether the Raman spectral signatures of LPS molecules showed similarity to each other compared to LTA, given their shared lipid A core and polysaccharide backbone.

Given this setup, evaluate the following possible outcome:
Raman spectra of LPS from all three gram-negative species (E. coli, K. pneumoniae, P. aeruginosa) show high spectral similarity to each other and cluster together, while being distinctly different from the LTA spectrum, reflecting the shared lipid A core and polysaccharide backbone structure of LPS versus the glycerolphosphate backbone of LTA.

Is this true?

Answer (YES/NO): NO